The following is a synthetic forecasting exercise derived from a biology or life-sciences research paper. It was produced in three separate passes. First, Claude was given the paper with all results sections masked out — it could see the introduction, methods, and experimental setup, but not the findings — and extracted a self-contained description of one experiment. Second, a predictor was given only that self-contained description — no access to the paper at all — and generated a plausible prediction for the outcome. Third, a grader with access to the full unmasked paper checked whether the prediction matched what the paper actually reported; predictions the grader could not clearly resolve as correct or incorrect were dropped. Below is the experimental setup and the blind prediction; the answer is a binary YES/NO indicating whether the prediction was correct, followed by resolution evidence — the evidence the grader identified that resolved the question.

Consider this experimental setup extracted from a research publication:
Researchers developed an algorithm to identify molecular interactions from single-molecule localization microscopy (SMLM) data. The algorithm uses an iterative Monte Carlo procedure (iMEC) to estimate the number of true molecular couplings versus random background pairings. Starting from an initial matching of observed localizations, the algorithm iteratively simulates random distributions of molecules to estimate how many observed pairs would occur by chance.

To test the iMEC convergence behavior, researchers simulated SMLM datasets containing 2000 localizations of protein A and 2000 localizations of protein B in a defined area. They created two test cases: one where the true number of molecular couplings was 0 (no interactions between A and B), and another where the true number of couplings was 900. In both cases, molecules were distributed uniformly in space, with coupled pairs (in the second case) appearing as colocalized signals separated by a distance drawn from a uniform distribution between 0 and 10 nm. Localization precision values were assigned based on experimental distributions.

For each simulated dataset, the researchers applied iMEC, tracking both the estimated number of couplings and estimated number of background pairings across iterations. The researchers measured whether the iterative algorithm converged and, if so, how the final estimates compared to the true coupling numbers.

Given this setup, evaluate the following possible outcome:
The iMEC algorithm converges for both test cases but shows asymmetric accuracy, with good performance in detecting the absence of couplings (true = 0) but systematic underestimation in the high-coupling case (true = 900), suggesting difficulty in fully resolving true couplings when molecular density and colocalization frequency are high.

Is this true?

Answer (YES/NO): NO